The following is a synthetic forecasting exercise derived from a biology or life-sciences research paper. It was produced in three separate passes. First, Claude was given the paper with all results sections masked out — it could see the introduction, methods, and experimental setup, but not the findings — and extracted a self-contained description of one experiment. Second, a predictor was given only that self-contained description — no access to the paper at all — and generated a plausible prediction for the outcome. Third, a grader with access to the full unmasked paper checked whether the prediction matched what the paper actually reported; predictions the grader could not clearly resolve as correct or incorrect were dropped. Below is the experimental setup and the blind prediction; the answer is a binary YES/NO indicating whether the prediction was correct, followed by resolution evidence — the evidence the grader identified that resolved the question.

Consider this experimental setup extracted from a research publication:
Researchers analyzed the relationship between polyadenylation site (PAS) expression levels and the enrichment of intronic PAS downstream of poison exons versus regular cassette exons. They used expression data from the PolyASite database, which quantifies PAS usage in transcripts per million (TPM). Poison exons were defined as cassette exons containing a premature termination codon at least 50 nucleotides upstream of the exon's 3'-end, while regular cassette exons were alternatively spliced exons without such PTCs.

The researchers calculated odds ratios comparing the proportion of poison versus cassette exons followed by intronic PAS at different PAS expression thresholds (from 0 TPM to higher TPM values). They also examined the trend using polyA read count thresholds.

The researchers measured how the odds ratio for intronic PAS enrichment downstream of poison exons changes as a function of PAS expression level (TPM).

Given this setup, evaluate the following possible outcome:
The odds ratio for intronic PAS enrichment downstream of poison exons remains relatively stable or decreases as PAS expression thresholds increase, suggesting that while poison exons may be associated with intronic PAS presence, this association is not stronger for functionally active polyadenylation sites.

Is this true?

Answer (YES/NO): NO